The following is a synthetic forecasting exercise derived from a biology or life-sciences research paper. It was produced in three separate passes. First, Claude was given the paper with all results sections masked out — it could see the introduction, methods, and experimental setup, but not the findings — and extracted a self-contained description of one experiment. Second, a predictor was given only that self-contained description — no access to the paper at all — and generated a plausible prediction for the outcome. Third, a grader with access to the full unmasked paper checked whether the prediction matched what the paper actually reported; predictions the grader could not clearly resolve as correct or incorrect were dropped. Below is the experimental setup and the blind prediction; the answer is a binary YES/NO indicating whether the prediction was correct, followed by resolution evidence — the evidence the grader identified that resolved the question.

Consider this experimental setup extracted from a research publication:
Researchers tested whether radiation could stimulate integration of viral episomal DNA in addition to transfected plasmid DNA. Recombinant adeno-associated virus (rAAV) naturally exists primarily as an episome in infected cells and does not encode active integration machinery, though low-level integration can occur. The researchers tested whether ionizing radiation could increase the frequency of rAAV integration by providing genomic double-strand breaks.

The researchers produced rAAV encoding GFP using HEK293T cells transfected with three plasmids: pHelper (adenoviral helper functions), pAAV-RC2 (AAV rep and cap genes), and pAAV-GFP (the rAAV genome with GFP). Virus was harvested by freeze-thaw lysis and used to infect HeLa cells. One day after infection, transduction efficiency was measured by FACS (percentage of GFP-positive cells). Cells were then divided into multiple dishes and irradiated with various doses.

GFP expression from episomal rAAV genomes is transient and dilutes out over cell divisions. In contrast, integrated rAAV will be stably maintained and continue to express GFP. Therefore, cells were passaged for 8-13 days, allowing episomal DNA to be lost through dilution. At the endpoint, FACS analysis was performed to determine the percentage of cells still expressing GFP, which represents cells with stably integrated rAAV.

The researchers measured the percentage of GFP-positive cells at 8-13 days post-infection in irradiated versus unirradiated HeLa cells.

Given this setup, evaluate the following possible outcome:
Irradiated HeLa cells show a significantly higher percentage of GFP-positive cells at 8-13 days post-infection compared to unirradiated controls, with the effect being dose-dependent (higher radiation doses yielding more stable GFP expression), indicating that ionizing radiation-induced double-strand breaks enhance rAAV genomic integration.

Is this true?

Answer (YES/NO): YES